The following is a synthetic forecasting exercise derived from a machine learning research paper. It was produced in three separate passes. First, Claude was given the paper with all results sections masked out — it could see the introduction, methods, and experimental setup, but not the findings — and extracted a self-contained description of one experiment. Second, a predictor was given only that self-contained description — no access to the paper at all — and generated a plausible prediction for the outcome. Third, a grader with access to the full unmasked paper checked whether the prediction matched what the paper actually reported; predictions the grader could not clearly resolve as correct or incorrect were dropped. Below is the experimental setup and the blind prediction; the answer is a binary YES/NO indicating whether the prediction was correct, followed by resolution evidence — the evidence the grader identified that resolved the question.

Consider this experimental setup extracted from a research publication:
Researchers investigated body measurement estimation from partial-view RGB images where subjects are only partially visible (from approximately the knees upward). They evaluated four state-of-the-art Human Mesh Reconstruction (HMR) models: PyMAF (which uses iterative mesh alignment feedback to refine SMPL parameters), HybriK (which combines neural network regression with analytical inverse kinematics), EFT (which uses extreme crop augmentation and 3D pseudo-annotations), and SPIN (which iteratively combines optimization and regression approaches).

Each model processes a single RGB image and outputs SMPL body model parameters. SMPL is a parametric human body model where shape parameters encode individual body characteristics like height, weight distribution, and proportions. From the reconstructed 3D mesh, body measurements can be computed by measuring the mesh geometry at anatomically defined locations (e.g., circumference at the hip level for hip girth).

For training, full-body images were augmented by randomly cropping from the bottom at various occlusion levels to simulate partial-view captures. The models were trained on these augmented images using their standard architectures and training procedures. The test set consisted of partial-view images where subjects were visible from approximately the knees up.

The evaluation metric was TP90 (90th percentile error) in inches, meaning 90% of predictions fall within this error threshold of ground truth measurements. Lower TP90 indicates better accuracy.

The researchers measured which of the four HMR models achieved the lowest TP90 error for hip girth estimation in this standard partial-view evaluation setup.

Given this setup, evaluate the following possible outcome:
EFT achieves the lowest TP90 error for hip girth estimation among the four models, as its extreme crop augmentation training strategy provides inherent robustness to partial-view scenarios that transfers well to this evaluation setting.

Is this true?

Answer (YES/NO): NO